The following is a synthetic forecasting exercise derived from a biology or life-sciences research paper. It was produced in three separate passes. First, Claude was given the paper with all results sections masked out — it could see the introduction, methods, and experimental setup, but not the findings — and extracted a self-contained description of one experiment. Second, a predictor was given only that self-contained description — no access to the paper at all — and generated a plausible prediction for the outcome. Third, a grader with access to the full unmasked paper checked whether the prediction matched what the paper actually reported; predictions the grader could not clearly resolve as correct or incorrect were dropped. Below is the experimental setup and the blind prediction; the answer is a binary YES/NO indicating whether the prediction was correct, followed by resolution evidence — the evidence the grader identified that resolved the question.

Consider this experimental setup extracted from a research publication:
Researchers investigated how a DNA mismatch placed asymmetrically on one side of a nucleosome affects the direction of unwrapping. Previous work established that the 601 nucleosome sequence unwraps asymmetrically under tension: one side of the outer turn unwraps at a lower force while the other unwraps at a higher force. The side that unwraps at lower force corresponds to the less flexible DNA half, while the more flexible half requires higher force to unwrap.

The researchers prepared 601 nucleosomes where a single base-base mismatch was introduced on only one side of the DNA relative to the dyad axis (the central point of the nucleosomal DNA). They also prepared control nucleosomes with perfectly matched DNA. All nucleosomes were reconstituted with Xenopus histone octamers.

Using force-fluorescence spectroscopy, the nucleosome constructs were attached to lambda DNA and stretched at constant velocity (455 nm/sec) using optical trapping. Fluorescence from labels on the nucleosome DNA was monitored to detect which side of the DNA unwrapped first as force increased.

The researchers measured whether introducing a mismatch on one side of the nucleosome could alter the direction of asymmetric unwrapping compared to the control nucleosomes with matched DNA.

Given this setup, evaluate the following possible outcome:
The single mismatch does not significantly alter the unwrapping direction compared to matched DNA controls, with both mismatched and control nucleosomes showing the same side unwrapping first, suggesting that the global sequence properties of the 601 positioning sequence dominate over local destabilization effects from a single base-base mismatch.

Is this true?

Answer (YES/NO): NO